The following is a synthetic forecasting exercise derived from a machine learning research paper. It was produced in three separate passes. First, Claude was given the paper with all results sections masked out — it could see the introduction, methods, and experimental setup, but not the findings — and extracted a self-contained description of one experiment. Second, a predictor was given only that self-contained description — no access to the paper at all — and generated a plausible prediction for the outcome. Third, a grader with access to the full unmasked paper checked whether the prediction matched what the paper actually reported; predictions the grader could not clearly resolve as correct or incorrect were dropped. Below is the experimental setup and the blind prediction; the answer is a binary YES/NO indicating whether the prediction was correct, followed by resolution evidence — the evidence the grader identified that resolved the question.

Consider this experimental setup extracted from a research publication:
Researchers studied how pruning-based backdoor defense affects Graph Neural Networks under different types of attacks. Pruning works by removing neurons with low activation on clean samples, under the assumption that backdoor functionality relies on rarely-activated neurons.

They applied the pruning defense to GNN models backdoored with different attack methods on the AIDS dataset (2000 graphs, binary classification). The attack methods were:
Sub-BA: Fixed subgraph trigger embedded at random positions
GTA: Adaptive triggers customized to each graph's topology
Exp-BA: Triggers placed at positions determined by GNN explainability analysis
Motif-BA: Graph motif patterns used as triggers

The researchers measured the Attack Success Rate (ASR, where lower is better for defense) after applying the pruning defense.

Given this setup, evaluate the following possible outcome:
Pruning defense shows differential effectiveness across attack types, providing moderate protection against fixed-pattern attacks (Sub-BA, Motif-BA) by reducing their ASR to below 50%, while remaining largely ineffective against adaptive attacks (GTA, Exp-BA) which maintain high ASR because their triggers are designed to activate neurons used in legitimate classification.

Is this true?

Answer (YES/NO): NO